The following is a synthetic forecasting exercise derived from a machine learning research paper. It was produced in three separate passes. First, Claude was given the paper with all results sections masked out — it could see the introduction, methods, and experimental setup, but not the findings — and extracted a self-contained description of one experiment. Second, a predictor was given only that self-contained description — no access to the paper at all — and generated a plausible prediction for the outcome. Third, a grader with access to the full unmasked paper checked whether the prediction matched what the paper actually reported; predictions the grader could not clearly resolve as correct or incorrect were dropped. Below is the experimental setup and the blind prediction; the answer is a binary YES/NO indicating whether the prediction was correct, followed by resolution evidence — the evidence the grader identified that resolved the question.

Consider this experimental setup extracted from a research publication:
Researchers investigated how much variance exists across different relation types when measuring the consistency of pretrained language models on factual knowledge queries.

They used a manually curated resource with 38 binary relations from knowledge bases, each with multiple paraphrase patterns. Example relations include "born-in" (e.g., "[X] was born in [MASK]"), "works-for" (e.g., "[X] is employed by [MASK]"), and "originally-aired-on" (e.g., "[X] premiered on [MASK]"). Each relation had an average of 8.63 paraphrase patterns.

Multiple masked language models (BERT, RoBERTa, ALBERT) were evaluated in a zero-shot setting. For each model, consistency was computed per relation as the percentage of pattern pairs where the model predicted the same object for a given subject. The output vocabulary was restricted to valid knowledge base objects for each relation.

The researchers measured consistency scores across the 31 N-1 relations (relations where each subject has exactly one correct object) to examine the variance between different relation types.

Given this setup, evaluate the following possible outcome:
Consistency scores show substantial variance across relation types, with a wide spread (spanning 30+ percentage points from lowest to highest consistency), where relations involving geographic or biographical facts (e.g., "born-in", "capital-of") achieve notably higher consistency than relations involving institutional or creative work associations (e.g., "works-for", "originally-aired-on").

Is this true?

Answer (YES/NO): NO